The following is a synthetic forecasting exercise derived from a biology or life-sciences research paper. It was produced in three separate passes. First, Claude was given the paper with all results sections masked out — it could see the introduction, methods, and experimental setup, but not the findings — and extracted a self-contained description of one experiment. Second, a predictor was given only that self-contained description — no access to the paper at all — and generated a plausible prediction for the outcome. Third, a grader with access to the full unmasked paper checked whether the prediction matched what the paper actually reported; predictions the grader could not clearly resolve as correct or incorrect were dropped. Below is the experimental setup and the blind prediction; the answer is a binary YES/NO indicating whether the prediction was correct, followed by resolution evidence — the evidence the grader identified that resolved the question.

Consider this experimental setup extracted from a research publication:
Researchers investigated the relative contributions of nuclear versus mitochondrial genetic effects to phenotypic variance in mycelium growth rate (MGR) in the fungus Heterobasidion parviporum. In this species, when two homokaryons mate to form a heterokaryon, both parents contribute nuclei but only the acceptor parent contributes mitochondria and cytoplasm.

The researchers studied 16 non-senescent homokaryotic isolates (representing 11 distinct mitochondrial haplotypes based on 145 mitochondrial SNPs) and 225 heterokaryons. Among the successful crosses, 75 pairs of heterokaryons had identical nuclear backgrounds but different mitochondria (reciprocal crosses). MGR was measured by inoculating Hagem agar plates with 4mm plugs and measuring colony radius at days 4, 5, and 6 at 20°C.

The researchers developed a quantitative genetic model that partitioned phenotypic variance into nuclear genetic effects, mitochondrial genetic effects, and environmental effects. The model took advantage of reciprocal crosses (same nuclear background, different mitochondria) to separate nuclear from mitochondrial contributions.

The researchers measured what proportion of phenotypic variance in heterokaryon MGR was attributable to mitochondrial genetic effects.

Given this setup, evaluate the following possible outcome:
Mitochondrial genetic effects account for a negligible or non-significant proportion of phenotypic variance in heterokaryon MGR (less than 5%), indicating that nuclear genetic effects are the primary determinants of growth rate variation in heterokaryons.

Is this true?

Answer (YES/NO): YES